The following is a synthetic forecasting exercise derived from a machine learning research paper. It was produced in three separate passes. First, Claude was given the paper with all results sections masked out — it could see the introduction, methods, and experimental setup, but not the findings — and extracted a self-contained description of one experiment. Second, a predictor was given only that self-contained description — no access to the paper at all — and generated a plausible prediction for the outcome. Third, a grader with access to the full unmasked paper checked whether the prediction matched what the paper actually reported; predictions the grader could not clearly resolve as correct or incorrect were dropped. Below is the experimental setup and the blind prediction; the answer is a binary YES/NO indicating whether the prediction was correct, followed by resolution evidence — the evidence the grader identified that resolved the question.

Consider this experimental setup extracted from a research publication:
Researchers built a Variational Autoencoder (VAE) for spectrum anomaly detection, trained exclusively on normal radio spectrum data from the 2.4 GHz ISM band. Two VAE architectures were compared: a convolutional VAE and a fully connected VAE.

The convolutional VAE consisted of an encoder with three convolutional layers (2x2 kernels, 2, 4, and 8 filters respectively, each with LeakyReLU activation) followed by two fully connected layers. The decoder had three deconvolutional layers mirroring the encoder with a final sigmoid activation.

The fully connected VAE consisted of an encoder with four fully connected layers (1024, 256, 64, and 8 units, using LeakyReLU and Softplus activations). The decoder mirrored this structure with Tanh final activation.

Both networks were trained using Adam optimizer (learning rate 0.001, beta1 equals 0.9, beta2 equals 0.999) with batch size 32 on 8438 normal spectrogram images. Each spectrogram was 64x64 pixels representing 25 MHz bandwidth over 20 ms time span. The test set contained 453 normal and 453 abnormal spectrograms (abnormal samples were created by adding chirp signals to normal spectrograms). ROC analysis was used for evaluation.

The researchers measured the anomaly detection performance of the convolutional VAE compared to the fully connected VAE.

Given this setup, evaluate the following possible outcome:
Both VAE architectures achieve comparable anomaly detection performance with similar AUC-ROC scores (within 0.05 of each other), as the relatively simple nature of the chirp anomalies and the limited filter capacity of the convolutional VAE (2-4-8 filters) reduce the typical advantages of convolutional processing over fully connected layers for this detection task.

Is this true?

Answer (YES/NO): YES